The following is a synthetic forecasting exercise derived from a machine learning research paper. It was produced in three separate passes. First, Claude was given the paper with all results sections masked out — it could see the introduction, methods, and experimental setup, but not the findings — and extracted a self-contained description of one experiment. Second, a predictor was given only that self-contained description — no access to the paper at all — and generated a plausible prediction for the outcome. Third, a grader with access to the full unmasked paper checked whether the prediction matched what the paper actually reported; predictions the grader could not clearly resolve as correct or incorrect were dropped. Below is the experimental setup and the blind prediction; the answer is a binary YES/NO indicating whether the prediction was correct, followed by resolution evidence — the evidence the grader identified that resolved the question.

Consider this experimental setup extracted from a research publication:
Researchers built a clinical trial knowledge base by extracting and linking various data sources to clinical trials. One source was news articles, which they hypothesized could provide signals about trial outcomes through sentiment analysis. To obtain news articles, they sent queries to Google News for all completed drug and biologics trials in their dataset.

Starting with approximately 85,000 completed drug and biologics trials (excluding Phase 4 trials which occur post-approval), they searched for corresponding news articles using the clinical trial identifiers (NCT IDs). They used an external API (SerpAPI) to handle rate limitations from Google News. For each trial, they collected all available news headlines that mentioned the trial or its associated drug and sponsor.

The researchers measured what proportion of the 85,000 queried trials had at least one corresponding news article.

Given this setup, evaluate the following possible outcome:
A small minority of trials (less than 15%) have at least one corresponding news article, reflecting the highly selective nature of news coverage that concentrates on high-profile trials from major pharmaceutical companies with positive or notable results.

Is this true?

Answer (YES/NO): YES